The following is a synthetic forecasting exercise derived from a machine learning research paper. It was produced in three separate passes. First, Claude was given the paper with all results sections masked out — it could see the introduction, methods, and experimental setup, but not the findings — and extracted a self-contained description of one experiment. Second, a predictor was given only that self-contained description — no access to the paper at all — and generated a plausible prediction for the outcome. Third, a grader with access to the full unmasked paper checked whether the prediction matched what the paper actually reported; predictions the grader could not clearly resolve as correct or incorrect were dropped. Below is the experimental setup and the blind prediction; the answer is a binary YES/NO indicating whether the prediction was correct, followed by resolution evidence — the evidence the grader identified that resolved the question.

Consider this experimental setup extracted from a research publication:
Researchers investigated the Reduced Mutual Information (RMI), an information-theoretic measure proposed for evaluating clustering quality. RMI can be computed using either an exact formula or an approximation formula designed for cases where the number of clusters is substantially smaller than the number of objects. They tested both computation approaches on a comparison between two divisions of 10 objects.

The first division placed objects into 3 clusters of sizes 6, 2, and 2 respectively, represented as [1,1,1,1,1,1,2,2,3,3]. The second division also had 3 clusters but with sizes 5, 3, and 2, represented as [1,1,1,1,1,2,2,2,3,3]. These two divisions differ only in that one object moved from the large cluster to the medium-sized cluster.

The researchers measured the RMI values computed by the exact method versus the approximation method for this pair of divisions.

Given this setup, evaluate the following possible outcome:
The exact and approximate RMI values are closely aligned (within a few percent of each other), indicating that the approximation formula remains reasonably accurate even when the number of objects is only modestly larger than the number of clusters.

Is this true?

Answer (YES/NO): NO